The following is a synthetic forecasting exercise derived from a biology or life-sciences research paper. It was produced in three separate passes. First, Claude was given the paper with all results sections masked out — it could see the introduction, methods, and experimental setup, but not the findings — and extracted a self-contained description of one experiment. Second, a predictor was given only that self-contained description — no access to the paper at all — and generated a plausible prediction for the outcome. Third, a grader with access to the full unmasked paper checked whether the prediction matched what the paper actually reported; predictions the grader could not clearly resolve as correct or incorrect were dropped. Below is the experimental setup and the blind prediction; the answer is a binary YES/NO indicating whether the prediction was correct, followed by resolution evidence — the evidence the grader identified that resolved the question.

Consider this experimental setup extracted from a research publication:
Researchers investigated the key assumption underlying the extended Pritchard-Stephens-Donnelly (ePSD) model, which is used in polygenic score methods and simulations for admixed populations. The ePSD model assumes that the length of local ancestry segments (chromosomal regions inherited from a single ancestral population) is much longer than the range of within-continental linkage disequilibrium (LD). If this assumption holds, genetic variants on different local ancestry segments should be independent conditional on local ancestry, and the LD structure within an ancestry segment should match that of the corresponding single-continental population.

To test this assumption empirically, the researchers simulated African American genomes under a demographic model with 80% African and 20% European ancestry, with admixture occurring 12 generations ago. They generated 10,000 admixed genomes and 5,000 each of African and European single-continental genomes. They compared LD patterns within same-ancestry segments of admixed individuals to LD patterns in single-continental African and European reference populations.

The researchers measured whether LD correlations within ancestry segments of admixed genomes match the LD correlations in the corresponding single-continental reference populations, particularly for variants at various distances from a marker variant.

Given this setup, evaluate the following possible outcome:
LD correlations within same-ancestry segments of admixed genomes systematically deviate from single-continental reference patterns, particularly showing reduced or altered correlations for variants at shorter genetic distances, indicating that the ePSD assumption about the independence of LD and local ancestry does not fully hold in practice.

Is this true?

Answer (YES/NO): NO